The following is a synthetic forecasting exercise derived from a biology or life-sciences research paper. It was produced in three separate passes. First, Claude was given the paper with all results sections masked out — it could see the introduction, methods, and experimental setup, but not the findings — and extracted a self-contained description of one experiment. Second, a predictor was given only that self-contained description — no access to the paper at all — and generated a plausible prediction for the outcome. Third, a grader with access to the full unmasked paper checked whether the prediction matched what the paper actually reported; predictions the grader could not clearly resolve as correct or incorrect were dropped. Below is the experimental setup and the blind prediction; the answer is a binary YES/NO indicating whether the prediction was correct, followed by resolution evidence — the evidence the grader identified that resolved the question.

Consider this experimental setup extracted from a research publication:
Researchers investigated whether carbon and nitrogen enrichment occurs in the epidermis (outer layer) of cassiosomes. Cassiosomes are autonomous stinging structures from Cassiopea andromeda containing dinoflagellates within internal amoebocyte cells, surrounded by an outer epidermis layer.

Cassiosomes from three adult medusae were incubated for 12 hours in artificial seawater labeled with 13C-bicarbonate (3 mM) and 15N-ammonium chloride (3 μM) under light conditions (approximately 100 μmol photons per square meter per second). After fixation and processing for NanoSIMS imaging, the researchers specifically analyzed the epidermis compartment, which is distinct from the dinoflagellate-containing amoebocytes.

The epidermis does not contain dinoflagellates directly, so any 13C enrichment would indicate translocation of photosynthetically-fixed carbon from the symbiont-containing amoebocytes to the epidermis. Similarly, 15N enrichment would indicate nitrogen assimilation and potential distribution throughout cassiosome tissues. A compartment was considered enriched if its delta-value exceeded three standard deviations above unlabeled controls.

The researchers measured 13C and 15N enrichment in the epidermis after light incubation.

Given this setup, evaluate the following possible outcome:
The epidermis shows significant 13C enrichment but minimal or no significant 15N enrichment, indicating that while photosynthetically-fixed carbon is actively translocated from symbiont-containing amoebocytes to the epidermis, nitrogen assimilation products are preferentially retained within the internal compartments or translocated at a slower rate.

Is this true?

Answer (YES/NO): NO